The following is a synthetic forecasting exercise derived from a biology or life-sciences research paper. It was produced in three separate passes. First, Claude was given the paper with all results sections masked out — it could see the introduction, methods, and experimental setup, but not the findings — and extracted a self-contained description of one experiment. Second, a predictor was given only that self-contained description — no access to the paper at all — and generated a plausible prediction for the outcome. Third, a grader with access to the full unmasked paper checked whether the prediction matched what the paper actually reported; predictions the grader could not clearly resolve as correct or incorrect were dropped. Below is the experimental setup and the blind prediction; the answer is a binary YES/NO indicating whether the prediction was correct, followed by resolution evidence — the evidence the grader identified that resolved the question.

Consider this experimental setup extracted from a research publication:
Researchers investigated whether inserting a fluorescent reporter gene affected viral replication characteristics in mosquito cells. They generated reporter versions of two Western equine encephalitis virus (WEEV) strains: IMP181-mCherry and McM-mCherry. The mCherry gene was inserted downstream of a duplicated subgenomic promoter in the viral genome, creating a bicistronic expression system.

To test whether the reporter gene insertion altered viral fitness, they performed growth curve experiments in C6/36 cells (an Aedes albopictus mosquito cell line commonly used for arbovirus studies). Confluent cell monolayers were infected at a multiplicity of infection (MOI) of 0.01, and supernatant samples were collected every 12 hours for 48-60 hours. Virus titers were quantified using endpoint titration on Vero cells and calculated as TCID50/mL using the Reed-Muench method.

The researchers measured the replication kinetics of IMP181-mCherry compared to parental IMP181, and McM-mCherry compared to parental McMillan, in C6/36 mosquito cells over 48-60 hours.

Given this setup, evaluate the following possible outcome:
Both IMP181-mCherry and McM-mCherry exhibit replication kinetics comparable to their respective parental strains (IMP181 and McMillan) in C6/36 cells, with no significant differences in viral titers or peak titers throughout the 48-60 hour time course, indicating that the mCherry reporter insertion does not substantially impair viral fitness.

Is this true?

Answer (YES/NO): YES